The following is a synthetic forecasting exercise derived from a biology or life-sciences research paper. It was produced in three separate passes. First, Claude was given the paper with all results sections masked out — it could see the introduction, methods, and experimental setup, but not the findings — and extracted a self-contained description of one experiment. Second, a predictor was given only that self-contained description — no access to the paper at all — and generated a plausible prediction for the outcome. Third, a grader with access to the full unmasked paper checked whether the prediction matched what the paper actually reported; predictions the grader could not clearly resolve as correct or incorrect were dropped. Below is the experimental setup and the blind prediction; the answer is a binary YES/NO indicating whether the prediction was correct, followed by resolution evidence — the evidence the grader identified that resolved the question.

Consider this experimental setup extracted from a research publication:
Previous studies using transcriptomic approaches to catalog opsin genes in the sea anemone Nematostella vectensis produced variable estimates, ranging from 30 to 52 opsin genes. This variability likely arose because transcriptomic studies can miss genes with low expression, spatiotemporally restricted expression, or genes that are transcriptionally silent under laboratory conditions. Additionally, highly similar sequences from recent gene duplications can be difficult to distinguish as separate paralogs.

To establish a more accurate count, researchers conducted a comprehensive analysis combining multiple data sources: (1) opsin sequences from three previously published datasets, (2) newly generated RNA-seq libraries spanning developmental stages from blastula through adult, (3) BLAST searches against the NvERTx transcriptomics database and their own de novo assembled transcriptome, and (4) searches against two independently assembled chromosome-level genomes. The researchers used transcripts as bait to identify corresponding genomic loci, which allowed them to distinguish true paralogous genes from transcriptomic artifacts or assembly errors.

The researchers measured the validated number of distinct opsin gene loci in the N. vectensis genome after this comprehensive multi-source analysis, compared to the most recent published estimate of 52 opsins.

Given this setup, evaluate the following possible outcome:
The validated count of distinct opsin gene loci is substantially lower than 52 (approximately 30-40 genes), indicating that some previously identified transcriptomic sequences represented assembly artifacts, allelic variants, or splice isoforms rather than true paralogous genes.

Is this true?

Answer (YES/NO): YES